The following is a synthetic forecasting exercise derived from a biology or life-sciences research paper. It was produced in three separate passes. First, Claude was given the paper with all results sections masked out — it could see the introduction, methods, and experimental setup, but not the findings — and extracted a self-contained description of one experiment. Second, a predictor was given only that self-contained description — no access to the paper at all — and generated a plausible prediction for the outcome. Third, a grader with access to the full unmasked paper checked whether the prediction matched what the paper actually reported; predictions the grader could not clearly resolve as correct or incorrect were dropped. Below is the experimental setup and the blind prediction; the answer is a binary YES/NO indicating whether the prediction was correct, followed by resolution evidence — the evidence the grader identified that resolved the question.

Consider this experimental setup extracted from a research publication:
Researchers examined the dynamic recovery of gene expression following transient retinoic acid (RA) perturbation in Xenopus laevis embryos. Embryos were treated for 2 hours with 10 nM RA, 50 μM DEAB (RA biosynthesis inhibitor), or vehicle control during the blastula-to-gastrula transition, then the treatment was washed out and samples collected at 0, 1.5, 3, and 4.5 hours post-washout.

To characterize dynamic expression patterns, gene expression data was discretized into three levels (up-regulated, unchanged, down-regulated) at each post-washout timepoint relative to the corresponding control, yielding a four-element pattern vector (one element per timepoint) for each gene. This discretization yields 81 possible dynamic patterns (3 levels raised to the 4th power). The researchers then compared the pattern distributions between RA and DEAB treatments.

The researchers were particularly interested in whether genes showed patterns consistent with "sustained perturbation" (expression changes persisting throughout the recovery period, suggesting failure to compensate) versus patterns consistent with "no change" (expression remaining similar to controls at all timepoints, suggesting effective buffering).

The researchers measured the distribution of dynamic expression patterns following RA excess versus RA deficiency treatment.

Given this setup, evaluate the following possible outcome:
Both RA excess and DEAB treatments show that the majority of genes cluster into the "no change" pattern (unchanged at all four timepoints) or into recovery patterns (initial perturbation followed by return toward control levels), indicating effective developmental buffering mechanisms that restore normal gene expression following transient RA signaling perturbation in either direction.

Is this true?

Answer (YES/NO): YES